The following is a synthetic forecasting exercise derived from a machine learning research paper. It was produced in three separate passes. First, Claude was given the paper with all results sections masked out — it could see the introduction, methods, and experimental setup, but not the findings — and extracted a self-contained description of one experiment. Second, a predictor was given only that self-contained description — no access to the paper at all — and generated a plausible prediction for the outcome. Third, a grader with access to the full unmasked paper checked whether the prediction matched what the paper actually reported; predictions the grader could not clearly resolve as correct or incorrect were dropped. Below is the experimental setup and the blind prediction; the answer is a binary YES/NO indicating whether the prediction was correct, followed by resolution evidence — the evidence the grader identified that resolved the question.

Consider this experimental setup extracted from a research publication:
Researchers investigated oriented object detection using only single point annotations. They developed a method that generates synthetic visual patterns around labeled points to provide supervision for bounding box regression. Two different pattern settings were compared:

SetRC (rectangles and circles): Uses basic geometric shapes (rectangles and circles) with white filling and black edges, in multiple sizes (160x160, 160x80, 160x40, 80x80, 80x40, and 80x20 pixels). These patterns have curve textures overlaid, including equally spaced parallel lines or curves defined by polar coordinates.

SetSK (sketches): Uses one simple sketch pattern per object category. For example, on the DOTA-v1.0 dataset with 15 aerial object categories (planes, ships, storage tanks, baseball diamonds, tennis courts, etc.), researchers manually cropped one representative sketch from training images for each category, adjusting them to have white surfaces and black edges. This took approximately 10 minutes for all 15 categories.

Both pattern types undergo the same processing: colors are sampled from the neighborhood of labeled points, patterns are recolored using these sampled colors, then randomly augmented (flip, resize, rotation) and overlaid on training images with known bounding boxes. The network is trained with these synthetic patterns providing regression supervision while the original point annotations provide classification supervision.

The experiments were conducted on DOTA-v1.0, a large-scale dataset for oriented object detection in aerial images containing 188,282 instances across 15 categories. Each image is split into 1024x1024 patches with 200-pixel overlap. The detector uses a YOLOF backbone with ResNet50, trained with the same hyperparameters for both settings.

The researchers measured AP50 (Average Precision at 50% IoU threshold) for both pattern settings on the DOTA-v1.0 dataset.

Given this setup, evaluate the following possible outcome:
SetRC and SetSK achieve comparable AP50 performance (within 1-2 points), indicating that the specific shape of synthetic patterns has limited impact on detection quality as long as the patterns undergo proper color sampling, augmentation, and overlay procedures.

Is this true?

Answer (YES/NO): NO